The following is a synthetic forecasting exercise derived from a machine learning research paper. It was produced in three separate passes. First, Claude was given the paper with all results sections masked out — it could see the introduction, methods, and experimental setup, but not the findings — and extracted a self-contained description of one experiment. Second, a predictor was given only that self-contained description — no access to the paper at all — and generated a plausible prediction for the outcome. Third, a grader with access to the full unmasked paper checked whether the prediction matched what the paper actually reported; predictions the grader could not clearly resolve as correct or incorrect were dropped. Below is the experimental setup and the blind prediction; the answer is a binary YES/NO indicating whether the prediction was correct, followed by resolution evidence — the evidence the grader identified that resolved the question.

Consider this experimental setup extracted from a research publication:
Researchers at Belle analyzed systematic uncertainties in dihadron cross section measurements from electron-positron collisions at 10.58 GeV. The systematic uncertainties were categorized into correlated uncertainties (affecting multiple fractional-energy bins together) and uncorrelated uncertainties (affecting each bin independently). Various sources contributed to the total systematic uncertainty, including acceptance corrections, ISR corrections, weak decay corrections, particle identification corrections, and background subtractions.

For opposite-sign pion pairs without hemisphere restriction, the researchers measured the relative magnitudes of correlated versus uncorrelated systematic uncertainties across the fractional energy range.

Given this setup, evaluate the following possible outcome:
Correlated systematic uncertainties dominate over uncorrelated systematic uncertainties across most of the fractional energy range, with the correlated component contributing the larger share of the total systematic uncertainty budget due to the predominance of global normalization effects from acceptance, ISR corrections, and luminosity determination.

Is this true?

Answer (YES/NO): NO